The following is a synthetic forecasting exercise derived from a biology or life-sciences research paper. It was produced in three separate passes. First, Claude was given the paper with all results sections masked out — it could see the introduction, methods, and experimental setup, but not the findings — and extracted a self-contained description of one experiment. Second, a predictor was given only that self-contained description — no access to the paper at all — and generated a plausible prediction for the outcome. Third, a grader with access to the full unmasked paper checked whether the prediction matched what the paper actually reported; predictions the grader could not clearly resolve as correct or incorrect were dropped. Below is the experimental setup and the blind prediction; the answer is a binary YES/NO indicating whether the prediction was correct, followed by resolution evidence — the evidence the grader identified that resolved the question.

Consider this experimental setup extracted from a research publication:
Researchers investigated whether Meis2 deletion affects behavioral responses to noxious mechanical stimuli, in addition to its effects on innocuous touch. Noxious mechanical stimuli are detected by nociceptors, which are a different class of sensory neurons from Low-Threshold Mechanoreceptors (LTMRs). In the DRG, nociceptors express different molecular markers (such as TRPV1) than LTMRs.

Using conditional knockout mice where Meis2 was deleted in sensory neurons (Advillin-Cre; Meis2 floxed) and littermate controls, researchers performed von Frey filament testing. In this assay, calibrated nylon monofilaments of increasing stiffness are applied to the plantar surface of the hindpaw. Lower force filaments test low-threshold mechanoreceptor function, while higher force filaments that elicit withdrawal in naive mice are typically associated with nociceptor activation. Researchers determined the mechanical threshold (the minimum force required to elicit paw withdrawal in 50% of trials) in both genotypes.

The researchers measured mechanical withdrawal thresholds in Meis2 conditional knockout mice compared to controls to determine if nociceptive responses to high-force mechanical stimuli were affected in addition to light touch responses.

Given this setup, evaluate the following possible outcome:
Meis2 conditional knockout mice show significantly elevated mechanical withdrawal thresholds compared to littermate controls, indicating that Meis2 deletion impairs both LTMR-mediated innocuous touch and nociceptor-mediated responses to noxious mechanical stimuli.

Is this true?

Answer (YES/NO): NO